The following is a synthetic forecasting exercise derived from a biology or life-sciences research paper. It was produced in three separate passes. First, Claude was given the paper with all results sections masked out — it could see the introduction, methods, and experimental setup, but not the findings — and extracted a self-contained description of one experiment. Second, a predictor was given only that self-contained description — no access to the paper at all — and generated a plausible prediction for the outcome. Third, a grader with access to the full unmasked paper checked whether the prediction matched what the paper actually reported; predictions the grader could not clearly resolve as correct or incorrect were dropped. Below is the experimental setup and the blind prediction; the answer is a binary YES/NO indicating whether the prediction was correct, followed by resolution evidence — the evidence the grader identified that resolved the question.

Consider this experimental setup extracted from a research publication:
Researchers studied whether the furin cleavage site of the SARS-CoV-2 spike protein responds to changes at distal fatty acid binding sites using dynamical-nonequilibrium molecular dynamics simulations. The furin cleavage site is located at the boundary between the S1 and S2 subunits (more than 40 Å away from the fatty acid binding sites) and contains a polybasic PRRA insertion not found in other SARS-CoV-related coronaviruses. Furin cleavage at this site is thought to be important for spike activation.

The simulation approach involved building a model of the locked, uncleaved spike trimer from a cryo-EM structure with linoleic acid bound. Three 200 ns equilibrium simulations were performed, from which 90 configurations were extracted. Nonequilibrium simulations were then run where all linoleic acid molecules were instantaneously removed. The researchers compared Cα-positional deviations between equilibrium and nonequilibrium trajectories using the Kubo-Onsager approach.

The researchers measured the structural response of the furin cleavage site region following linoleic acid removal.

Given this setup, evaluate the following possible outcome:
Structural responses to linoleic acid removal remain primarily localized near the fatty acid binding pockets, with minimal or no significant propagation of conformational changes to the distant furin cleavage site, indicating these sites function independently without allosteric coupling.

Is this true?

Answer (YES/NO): NO